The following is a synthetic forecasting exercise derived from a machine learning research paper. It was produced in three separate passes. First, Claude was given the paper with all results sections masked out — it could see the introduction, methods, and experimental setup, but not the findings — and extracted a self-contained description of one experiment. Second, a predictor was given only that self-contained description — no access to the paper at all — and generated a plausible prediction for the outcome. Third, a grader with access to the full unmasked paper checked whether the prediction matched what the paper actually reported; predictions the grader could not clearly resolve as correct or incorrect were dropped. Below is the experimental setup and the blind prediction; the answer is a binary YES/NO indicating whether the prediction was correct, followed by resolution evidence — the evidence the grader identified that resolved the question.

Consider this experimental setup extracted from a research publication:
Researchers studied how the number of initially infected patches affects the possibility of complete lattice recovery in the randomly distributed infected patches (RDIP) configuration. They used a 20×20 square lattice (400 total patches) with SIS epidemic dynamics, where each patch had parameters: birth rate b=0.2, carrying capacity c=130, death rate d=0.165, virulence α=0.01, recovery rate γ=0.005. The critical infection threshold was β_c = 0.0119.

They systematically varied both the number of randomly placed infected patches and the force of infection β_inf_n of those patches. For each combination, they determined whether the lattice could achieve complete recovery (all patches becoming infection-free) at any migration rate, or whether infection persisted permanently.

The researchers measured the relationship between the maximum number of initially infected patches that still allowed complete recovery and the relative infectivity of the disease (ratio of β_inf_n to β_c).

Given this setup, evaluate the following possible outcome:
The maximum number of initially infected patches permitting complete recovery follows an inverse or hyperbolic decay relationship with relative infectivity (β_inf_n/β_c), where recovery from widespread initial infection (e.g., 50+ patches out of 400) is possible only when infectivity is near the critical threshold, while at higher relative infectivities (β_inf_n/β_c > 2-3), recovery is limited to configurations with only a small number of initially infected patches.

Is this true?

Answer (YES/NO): NO